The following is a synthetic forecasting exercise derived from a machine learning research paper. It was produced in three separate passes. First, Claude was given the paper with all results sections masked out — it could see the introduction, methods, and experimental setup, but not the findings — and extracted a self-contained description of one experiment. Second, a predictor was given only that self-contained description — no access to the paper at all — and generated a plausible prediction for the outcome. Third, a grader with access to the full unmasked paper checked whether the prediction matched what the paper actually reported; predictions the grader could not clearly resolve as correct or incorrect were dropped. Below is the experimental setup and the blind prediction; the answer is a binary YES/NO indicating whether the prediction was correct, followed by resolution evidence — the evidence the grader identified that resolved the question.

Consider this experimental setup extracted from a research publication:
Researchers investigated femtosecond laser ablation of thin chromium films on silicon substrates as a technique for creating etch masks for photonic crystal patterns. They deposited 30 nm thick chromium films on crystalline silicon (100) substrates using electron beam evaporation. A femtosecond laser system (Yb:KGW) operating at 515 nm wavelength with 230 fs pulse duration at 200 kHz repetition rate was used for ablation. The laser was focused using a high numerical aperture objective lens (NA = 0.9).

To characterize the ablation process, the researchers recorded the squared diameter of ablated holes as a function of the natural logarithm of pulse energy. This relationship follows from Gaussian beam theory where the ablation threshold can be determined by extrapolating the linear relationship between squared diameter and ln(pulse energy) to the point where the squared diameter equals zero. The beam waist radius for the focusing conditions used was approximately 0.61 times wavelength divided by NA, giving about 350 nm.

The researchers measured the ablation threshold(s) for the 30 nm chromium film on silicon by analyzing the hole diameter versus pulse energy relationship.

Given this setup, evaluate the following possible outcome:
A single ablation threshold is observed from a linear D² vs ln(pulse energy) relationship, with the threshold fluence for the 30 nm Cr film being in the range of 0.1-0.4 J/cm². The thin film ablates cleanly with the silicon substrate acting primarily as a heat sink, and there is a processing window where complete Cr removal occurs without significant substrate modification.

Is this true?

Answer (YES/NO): NO